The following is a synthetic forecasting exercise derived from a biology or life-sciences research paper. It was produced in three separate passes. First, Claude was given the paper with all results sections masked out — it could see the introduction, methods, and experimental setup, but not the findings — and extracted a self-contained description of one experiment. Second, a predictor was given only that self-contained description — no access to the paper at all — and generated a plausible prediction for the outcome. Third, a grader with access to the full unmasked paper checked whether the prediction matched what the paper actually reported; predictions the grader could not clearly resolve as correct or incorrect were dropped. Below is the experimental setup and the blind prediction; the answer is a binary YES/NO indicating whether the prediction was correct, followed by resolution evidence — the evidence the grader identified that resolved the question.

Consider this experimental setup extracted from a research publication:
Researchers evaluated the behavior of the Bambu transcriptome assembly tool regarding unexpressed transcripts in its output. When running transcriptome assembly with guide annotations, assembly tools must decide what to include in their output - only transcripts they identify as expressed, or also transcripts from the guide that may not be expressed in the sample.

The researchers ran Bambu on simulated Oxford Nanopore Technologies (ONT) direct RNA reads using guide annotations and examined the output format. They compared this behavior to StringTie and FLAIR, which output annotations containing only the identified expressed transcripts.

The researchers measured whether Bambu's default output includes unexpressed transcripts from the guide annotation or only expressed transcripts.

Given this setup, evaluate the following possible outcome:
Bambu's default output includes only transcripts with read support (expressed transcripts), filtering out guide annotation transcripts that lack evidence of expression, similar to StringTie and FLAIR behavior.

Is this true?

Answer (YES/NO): NO